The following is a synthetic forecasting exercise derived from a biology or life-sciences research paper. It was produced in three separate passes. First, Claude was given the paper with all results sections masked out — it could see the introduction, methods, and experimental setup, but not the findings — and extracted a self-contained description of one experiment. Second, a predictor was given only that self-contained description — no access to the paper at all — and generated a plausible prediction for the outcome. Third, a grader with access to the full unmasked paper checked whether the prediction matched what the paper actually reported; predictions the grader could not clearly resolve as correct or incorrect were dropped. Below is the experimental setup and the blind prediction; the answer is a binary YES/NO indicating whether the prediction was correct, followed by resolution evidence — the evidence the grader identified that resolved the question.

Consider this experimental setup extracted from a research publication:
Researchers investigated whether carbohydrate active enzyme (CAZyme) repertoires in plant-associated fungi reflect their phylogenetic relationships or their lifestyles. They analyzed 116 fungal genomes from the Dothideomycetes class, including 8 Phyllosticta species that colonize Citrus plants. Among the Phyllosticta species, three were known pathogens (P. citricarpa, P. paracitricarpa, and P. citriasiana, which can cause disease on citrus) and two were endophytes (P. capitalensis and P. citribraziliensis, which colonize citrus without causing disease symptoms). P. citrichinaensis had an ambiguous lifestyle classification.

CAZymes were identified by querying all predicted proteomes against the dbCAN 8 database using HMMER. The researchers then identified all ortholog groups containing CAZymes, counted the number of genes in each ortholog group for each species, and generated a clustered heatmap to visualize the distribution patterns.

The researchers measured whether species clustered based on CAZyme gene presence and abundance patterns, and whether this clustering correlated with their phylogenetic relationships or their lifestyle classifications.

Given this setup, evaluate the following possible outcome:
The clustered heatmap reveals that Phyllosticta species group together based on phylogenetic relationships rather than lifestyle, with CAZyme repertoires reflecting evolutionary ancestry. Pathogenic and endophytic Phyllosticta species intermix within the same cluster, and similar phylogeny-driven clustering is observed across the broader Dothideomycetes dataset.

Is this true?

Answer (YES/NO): NO